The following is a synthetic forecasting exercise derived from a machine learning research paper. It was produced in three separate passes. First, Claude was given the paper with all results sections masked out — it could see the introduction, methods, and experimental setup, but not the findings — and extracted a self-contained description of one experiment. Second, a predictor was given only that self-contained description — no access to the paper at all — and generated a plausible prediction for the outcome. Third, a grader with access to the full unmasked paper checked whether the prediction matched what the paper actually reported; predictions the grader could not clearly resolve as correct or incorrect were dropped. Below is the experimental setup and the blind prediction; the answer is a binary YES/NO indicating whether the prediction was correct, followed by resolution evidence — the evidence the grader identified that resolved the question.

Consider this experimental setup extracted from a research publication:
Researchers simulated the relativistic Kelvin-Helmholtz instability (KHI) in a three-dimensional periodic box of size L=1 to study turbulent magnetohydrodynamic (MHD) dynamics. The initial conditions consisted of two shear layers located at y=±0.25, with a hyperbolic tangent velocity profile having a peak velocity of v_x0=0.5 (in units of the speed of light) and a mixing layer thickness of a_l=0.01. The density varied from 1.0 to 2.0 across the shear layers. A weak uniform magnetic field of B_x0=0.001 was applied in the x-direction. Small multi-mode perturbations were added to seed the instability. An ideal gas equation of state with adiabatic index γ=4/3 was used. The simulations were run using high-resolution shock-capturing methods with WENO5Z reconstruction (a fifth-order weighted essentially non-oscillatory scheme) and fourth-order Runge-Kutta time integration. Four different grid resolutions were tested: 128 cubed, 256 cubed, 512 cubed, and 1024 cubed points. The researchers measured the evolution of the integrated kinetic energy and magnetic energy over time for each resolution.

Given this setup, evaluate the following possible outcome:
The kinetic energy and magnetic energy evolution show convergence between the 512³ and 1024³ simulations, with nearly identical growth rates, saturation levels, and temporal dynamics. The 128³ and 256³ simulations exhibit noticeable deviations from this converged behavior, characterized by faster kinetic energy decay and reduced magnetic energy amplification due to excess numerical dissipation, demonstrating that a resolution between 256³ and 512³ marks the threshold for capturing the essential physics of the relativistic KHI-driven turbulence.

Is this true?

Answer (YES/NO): NO